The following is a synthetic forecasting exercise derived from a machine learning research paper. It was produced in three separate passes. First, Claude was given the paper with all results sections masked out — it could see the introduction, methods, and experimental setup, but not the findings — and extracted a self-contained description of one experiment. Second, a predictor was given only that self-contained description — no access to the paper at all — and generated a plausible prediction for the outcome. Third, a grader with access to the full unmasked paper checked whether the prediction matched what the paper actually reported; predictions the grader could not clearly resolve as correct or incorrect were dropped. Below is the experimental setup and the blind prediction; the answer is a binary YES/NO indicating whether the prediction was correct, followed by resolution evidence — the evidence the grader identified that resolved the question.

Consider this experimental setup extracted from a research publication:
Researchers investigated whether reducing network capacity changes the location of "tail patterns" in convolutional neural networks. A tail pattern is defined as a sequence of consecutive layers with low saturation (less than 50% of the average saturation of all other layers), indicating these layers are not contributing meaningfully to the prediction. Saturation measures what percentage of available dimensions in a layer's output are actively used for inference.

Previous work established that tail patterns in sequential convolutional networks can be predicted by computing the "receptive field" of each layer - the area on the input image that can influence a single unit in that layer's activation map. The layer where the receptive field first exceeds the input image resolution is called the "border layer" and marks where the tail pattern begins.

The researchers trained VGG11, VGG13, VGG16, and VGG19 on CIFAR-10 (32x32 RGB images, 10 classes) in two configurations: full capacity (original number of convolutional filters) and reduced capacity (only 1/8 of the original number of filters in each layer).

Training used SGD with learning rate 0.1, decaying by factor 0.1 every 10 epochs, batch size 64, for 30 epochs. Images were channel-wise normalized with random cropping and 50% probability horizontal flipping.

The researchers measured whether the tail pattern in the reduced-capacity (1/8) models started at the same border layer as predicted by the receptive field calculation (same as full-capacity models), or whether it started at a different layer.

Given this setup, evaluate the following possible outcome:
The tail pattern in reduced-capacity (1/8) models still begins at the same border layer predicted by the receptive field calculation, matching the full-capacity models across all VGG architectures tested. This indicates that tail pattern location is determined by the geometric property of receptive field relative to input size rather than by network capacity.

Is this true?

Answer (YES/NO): YES